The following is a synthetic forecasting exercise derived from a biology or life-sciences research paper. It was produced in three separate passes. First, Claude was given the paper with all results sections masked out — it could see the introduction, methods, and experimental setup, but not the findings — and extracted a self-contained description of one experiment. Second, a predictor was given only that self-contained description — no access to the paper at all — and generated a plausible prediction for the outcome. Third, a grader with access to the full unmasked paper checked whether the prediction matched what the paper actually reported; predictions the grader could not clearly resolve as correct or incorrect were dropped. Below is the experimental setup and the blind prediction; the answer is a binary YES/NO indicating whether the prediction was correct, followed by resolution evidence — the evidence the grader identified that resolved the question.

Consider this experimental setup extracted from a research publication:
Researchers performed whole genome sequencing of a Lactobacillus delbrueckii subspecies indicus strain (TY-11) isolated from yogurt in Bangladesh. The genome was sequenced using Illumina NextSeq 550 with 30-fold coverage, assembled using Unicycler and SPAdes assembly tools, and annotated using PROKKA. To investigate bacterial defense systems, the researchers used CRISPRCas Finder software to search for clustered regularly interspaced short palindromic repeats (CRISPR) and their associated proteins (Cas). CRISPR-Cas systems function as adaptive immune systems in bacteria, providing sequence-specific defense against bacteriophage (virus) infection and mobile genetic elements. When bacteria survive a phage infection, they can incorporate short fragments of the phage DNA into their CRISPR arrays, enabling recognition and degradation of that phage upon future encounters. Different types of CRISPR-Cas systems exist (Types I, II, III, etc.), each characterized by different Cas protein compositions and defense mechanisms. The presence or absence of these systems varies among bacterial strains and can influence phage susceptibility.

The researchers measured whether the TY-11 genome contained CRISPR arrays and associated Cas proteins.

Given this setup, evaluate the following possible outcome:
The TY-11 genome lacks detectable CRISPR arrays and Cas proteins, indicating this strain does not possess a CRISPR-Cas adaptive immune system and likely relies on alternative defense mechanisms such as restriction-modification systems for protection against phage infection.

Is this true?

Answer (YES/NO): NO